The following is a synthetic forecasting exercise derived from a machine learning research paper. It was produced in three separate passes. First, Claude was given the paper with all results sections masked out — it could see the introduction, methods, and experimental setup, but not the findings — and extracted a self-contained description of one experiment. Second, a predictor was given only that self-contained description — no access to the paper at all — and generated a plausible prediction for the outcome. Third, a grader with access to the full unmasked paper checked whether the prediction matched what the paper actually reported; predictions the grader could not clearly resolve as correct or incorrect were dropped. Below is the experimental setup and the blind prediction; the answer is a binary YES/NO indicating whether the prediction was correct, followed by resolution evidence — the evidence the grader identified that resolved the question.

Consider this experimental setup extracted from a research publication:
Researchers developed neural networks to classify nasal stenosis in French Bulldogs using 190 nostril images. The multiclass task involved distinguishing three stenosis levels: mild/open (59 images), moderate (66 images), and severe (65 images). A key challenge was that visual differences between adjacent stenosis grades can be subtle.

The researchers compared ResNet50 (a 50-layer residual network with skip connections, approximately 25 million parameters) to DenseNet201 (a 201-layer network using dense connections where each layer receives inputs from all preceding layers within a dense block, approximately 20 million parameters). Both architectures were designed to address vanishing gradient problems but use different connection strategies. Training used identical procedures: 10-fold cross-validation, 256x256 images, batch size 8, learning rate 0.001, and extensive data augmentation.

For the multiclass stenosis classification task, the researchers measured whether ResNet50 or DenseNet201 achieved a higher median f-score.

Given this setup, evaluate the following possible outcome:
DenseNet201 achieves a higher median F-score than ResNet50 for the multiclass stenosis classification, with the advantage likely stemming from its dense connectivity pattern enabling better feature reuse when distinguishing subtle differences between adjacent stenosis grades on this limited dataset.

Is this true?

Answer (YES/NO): NO